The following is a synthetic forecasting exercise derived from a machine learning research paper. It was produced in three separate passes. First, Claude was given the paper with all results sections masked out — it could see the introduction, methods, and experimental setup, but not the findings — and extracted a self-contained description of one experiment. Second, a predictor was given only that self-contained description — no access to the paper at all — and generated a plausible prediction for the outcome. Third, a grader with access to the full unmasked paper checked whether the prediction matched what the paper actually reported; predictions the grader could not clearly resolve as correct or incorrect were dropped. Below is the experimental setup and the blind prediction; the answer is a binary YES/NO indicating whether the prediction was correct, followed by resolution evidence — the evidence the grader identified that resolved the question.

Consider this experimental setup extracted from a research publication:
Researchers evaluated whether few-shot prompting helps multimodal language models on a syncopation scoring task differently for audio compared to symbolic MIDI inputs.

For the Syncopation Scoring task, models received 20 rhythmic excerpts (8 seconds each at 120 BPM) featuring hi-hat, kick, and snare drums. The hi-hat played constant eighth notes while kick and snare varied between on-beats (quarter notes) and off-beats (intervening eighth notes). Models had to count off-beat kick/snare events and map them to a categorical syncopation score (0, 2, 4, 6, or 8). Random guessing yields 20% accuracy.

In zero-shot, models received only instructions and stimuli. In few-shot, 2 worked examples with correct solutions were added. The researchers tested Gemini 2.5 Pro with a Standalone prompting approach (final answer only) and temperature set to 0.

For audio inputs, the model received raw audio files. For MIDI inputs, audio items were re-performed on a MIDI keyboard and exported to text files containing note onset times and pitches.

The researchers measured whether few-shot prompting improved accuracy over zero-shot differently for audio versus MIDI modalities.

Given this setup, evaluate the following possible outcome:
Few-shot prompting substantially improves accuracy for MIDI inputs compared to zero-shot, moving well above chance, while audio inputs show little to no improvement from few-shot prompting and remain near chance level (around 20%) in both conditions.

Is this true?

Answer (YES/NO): NO